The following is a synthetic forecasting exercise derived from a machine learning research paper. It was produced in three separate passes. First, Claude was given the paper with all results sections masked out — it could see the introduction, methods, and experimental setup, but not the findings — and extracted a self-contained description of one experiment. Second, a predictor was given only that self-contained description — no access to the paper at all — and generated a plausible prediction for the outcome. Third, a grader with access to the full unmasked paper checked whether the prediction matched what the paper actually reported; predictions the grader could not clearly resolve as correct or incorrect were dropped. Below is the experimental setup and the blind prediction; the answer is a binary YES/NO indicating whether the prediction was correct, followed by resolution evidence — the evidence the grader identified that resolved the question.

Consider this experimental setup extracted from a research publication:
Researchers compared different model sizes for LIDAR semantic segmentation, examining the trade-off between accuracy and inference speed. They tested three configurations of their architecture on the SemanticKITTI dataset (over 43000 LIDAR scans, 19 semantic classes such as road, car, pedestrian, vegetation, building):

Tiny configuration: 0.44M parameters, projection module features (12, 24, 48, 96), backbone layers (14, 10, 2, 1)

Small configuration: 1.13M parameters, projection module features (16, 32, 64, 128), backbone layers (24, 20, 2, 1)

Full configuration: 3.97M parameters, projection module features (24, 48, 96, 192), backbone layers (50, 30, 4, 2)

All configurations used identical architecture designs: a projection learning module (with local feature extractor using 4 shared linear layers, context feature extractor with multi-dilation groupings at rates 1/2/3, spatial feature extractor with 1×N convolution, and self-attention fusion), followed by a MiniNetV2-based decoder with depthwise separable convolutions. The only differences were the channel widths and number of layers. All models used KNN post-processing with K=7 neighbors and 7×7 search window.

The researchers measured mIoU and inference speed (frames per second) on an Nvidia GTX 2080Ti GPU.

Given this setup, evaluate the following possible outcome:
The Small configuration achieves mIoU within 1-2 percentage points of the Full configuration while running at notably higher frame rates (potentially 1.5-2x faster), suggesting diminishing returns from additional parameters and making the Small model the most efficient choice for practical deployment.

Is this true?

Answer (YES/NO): NO